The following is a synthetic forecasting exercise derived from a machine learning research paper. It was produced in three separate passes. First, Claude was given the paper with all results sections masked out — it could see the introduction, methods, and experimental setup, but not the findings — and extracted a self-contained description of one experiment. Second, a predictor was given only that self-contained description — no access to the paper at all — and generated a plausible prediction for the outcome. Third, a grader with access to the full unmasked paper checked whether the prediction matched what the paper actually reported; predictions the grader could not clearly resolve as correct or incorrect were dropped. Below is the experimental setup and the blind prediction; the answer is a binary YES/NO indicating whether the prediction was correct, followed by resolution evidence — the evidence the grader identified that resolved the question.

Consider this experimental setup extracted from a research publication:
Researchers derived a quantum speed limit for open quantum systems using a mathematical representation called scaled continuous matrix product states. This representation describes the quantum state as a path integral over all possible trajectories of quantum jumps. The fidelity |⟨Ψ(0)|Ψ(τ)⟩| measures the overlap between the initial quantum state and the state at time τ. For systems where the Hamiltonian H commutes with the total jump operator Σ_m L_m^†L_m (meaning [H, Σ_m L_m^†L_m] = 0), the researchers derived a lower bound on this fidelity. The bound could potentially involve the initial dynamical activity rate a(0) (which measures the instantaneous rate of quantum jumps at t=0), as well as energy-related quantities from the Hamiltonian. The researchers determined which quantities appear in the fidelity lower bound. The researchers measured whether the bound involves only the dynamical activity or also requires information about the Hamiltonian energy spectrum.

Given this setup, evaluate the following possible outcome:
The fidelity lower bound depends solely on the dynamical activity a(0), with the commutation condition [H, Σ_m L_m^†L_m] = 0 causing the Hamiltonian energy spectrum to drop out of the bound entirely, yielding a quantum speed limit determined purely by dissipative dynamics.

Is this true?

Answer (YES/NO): NO